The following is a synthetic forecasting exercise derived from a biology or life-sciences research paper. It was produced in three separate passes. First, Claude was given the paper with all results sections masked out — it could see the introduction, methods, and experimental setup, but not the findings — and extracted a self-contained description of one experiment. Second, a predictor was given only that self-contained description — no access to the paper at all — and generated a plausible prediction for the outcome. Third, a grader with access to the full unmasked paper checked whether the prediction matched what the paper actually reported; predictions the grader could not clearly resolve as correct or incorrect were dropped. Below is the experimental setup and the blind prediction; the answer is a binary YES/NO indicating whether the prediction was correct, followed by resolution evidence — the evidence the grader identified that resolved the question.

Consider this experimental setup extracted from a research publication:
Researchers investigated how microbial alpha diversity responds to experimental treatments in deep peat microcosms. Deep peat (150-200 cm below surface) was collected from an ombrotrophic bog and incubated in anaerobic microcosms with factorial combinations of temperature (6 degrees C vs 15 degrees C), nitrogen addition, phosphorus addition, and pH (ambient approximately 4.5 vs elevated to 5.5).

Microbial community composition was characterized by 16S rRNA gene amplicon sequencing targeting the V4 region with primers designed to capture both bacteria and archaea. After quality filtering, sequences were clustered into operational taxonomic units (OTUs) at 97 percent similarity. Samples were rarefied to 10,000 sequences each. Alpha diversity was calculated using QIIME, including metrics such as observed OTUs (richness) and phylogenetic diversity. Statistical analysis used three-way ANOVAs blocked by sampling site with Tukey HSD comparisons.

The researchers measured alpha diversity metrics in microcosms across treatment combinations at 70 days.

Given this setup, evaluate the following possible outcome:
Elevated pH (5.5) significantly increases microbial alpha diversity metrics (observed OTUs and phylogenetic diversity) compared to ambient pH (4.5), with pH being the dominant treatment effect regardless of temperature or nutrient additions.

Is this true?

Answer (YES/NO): NO